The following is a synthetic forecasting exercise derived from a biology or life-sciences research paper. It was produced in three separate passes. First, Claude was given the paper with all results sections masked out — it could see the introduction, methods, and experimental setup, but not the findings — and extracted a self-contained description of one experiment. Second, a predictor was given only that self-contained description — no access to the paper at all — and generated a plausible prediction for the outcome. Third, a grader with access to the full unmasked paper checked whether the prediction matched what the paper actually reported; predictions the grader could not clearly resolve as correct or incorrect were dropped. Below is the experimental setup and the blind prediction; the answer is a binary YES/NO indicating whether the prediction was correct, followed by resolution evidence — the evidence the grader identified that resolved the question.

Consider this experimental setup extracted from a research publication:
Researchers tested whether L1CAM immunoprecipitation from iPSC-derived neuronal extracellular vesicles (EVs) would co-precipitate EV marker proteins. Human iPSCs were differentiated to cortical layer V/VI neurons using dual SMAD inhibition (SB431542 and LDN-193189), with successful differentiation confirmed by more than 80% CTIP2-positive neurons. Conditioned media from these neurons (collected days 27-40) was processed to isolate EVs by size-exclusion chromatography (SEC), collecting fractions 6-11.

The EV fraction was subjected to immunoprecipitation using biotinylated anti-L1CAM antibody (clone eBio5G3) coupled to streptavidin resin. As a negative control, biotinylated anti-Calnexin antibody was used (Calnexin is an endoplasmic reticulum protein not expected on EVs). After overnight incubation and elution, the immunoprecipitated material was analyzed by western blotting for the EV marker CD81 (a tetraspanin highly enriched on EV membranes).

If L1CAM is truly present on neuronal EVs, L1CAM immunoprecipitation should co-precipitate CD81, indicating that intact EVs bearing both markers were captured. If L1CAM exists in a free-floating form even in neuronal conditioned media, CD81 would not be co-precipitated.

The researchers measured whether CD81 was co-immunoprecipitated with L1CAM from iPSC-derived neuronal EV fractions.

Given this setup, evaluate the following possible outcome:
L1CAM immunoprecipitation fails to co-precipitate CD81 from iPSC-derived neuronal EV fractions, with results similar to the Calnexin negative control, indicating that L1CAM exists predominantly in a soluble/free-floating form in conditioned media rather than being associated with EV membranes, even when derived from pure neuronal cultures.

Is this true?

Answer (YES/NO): YES